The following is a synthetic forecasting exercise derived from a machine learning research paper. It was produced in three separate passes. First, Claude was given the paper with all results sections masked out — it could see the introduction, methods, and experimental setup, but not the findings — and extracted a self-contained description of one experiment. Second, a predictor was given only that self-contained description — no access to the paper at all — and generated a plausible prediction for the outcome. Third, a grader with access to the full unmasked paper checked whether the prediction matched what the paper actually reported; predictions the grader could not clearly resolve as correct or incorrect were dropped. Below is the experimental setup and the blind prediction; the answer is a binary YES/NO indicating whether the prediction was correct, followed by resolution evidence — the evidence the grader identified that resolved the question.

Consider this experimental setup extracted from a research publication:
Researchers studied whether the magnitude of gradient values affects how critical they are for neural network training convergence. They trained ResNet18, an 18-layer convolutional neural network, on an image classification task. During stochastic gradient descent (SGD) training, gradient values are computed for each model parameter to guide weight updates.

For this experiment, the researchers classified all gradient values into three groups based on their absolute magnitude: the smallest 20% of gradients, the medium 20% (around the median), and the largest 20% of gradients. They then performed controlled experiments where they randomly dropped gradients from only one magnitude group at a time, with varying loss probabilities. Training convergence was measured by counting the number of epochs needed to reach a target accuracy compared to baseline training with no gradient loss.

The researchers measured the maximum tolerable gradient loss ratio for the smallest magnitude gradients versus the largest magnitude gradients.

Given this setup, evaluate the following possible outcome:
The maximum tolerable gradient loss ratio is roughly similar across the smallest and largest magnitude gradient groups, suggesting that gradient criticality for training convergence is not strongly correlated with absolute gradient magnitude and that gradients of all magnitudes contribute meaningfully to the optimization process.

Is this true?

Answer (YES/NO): NO